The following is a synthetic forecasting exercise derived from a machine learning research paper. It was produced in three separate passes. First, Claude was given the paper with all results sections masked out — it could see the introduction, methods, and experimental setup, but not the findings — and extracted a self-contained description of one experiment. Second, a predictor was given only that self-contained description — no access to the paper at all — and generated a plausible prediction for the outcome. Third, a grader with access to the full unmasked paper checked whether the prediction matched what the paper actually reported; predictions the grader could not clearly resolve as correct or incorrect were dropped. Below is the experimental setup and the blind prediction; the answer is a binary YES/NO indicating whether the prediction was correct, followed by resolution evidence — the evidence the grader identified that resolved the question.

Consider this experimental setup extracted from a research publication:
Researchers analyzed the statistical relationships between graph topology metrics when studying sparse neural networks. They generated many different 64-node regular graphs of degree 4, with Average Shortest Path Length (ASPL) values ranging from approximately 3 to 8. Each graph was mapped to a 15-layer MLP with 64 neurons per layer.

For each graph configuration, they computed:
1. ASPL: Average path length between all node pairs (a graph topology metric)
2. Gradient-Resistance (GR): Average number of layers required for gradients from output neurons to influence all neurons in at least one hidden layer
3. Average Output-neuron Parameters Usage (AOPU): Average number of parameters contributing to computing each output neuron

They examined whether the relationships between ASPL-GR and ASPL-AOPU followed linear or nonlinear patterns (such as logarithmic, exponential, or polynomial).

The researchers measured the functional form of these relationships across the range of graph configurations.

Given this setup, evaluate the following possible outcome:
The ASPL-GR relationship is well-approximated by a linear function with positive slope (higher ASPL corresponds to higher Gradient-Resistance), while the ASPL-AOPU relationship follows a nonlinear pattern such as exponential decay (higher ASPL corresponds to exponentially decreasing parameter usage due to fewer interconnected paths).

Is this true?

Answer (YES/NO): NO